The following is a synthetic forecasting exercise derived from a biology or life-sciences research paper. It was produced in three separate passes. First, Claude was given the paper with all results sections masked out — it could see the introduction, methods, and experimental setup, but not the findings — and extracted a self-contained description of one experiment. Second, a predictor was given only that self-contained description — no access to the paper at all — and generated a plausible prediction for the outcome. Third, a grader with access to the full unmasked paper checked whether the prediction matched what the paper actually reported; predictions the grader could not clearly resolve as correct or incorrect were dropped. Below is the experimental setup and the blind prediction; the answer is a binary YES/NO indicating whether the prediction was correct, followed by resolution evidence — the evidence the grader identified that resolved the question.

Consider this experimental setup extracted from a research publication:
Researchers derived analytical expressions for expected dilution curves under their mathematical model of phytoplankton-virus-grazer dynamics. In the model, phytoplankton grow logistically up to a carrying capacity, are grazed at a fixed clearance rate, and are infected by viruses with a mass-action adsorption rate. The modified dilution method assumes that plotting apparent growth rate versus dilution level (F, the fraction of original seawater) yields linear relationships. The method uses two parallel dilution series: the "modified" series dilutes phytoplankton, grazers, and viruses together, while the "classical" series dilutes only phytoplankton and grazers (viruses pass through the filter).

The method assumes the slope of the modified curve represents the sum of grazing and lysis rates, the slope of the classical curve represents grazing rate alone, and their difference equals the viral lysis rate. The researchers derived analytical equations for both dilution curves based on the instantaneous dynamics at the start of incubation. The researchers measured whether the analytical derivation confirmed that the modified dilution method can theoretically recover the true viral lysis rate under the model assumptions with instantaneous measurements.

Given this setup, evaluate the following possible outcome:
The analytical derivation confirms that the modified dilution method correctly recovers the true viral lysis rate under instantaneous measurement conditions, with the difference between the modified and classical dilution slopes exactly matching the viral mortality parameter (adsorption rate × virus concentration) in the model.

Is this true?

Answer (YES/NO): YES